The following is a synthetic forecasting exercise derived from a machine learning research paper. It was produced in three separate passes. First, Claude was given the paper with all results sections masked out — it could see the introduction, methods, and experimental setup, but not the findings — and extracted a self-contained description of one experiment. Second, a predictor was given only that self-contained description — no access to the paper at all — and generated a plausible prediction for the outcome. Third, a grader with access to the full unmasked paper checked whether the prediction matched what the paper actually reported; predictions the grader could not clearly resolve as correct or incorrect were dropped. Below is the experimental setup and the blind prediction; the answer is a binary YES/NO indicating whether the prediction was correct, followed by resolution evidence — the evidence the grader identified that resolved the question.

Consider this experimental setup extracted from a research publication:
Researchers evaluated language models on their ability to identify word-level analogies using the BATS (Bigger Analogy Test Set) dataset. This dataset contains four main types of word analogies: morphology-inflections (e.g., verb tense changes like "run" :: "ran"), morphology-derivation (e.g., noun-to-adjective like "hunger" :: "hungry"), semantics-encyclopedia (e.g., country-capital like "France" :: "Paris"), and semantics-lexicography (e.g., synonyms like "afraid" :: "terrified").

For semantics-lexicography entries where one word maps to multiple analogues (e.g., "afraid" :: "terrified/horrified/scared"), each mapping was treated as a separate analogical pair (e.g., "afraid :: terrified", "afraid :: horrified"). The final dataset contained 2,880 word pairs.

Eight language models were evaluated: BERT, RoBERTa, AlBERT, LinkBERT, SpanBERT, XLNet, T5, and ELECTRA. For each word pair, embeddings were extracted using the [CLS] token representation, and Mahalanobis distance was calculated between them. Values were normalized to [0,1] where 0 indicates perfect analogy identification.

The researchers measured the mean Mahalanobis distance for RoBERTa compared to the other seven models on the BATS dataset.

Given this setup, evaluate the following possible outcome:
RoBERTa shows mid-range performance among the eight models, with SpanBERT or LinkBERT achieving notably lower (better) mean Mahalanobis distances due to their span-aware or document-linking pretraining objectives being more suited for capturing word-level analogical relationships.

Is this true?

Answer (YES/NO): NO